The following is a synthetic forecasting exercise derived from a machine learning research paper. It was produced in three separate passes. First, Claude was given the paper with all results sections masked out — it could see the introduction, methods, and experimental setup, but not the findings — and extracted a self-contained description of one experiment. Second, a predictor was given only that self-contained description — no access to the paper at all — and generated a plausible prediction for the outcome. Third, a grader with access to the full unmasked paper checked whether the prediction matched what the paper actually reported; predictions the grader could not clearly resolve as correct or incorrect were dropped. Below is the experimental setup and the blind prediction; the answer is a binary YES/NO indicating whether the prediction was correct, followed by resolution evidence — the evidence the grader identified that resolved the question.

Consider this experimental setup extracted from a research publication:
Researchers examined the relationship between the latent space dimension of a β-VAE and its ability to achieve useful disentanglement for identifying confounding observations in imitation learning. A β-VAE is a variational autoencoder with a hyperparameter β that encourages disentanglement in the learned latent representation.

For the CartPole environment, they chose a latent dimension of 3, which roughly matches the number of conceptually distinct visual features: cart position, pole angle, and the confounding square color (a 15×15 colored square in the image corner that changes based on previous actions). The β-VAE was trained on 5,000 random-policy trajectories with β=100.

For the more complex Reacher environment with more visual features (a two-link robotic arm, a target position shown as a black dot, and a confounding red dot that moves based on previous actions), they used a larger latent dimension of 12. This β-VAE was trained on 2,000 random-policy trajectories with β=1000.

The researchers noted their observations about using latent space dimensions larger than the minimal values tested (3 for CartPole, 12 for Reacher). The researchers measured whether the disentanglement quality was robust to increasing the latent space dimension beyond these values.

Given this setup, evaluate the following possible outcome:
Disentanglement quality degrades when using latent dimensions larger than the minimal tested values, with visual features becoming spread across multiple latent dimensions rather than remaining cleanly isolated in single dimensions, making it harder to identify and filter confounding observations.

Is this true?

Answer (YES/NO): NO